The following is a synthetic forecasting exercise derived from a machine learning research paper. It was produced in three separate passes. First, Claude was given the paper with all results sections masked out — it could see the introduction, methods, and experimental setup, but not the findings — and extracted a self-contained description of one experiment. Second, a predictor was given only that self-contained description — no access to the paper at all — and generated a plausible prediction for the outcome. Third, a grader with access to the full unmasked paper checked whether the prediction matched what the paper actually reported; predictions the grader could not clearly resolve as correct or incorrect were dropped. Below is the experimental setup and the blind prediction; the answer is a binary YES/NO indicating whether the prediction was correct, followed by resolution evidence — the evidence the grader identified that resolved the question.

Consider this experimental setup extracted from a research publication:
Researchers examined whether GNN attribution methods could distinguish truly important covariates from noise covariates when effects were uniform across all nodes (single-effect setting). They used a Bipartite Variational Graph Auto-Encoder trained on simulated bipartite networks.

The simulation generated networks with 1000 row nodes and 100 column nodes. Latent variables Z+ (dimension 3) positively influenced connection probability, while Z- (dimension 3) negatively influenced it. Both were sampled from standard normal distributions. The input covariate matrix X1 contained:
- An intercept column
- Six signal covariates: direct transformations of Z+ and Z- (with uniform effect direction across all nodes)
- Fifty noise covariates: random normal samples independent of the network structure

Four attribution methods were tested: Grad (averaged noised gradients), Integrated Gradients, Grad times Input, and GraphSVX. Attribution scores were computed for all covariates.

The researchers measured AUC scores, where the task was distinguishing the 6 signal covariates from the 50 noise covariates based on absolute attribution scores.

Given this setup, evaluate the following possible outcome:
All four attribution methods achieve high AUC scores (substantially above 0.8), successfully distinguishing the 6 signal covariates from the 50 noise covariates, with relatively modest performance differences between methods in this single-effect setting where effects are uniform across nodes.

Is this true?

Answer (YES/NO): NO